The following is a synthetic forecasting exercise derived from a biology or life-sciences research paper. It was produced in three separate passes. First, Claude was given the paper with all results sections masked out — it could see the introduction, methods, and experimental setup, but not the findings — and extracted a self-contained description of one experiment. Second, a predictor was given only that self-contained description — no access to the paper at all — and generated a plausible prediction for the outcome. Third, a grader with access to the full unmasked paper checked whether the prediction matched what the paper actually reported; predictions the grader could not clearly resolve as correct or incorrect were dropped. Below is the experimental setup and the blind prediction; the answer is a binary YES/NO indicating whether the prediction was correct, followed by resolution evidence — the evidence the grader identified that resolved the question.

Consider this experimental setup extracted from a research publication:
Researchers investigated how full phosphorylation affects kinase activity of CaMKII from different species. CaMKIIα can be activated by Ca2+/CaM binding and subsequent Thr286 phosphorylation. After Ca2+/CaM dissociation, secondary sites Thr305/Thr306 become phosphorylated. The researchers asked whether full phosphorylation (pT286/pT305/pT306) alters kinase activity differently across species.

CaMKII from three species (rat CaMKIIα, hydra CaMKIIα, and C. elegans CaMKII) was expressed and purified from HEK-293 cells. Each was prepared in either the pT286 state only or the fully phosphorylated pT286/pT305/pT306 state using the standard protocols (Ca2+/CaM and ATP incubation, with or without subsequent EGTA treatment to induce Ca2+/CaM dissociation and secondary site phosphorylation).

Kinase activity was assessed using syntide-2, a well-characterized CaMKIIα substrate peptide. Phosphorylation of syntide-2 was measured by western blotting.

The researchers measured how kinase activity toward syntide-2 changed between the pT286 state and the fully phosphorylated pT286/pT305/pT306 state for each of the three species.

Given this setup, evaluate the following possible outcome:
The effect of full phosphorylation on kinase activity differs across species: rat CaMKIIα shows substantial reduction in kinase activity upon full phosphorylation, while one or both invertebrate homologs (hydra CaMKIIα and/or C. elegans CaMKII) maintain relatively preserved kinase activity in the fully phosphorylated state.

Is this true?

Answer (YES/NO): NO